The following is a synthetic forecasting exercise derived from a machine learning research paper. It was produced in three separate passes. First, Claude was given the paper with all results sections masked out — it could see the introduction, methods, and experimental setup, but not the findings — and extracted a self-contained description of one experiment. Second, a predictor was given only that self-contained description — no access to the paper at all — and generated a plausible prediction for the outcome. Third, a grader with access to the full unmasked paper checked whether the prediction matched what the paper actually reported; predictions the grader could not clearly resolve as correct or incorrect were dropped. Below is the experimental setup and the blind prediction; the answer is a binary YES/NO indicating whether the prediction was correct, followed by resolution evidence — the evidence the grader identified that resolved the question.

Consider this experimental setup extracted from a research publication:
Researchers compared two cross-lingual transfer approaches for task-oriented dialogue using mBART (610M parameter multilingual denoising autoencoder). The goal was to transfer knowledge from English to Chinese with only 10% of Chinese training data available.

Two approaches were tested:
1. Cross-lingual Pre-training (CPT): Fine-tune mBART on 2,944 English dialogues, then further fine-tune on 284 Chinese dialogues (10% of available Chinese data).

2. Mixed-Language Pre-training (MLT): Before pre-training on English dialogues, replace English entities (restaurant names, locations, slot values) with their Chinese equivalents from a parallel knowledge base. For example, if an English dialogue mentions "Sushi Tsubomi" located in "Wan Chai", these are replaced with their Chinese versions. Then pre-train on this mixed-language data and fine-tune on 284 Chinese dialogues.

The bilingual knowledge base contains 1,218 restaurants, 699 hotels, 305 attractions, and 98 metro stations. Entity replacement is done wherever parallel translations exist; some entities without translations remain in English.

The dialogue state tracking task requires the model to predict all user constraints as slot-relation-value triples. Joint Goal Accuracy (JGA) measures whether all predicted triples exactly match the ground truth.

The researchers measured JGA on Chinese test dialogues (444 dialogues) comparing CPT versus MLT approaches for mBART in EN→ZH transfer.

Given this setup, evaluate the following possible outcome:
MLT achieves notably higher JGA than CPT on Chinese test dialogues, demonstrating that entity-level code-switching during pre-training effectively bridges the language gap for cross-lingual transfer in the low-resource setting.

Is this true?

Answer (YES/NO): YES